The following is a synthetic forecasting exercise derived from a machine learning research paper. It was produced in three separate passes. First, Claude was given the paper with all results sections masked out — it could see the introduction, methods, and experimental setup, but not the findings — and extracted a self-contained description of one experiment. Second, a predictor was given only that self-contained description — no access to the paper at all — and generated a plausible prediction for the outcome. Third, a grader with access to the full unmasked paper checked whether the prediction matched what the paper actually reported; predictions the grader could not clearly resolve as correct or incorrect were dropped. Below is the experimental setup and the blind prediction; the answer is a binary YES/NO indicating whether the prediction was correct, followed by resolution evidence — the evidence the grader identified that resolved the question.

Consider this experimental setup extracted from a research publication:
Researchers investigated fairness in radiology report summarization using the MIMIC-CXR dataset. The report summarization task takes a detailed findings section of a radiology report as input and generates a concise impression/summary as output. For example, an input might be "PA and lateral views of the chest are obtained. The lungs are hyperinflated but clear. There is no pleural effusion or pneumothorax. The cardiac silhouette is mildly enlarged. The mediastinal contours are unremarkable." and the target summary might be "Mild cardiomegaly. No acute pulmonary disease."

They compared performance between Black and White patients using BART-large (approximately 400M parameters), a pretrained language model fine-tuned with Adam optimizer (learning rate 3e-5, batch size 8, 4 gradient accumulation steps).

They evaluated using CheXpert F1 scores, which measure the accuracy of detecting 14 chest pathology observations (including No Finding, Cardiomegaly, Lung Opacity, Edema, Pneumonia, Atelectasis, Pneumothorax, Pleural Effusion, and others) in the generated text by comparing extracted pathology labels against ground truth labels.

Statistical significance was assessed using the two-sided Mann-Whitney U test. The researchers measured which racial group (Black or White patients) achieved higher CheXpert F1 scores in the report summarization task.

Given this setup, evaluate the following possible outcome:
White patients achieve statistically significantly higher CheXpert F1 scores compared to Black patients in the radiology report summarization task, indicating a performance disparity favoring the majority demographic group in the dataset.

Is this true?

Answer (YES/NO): YES